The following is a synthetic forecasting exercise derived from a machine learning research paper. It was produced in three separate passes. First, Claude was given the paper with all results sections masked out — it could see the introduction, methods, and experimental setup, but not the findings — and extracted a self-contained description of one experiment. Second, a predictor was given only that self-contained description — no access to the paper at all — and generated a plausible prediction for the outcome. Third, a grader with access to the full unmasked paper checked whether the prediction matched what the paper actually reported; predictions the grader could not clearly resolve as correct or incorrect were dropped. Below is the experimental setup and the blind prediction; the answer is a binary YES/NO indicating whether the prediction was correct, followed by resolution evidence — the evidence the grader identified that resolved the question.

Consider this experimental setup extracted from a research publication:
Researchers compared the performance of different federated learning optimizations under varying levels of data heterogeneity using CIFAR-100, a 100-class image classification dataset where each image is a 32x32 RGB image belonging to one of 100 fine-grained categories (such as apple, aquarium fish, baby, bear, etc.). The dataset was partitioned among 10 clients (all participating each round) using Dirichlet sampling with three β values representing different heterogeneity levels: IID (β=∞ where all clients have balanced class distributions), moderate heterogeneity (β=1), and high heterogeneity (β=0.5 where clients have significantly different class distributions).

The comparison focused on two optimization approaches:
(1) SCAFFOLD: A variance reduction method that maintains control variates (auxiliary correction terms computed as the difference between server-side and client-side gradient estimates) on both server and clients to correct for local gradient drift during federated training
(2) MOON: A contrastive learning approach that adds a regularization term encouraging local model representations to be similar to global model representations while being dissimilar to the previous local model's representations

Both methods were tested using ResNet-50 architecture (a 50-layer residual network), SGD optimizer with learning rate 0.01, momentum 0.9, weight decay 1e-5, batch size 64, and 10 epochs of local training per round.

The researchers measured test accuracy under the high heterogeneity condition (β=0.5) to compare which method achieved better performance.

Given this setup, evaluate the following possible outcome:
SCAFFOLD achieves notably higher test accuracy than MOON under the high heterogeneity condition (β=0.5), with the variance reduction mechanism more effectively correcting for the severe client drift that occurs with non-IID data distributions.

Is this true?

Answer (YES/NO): YES